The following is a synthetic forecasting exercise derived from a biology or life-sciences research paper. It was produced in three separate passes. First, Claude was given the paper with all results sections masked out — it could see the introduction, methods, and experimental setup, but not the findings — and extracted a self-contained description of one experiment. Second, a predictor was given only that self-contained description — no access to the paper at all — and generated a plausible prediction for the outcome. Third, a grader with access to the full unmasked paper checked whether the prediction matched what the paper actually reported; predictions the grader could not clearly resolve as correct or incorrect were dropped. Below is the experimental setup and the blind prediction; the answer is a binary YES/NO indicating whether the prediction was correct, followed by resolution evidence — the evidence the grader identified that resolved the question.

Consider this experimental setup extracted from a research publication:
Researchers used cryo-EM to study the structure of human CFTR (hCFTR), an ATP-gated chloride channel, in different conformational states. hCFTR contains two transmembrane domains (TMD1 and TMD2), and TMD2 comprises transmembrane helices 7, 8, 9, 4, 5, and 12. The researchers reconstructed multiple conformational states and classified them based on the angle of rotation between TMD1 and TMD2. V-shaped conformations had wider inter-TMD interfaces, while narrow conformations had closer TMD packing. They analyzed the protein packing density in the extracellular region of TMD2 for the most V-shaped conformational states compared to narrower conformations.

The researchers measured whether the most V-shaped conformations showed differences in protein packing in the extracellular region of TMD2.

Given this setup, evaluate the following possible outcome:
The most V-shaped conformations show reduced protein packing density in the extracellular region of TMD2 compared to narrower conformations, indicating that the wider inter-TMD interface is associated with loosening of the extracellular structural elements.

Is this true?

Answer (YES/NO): YES